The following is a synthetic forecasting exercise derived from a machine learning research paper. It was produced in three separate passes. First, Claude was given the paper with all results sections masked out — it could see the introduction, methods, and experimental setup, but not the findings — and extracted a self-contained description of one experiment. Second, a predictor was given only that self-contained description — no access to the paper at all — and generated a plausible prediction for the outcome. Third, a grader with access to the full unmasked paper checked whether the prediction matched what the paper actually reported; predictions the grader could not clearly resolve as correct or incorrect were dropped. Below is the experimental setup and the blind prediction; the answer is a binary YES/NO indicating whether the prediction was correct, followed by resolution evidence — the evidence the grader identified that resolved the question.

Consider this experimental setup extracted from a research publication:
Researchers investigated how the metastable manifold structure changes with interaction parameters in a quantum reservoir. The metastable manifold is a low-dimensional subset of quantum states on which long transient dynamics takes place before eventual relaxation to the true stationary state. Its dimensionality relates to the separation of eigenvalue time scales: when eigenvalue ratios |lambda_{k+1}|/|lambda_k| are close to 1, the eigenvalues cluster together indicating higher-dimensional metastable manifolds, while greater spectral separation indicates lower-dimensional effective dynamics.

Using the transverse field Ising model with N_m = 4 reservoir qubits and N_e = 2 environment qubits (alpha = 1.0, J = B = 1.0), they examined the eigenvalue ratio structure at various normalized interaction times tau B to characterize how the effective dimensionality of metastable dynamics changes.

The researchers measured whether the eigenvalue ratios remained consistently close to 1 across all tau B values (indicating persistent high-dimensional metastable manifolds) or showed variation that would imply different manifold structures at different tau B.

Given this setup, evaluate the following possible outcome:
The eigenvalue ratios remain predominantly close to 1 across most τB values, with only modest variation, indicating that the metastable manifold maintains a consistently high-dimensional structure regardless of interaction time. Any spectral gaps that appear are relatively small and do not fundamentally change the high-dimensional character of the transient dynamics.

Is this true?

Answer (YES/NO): NO